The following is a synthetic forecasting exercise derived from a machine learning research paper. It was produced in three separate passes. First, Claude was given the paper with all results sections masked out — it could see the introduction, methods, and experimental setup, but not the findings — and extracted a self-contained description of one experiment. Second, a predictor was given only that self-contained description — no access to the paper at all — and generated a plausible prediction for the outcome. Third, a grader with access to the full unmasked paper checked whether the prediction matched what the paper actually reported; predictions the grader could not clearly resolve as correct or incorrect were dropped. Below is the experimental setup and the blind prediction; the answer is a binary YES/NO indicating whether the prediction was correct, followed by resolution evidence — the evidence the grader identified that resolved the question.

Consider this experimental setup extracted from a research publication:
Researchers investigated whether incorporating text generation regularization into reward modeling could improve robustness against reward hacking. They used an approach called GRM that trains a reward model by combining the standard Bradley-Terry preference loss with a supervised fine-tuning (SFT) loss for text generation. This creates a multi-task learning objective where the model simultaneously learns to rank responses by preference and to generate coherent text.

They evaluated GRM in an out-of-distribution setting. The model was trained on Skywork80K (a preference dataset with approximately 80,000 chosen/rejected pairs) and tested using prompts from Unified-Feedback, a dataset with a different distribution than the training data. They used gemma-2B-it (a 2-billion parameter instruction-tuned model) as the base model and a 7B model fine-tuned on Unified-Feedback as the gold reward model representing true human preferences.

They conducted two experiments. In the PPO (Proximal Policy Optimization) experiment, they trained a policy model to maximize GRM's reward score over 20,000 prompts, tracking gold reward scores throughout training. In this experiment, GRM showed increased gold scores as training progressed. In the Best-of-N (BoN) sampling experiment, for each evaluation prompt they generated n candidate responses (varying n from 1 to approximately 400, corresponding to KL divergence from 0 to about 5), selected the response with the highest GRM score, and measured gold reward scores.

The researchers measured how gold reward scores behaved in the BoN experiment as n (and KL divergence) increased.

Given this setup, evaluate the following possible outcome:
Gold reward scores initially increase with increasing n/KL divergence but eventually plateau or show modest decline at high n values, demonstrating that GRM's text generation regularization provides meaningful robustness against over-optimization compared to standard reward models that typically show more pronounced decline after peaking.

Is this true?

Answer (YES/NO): NO